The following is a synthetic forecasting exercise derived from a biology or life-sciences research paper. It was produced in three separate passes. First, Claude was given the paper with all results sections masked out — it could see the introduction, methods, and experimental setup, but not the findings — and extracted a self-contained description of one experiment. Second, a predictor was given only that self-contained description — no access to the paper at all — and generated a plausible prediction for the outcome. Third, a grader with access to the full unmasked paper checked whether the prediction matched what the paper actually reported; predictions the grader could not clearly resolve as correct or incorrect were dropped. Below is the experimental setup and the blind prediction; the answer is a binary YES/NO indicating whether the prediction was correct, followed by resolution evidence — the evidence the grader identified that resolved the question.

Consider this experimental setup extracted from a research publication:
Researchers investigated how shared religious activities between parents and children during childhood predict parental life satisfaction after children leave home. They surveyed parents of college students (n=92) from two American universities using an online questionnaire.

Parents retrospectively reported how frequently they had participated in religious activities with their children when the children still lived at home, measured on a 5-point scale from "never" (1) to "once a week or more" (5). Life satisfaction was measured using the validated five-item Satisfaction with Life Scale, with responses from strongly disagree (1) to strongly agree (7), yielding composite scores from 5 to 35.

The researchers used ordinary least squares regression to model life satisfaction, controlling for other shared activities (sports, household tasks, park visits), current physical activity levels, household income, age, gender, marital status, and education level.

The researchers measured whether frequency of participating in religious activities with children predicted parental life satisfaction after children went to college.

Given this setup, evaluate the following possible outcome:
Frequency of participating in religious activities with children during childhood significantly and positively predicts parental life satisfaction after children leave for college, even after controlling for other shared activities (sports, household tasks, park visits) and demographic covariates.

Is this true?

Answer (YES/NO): YES